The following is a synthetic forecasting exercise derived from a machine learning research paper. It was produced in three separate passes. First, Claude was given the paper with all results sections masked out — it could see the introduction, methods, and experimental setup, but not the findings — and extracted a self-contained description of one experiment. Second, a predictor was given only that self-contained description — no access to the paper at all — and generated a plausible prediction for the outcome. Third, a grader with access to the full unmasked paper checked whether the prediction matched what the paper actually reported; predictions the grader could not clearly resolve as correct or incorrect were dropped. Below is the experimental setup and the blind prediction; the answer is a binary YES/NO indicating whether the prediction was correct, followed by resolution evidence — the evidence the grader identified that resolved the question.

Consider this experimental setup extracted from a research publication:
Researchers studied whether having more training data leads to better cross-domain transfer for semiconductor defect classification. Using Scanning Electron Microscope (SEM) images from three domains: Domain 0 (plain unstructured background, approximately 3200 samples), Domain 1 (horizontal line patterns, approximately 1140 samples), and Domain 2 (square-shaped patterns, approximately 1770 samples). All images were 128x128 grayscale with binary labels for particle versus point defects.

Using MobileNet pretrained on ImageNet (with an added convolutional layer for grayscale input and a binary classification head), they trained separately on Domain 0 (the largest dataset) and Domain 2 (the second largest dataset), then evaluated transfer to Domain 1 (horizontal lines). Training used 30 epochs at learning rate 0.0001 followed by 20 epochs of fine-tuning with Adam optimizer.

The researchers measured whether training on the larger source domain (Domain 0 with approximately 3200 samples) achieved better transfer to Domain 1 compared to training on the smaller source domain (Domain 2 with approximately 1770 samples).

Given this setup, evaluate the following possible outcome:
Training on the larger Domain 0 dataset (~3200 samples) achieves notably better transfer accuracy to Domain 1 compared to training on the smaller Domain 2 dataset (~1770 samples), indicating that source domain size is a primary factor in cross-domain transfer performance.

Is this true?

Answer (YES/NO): NO